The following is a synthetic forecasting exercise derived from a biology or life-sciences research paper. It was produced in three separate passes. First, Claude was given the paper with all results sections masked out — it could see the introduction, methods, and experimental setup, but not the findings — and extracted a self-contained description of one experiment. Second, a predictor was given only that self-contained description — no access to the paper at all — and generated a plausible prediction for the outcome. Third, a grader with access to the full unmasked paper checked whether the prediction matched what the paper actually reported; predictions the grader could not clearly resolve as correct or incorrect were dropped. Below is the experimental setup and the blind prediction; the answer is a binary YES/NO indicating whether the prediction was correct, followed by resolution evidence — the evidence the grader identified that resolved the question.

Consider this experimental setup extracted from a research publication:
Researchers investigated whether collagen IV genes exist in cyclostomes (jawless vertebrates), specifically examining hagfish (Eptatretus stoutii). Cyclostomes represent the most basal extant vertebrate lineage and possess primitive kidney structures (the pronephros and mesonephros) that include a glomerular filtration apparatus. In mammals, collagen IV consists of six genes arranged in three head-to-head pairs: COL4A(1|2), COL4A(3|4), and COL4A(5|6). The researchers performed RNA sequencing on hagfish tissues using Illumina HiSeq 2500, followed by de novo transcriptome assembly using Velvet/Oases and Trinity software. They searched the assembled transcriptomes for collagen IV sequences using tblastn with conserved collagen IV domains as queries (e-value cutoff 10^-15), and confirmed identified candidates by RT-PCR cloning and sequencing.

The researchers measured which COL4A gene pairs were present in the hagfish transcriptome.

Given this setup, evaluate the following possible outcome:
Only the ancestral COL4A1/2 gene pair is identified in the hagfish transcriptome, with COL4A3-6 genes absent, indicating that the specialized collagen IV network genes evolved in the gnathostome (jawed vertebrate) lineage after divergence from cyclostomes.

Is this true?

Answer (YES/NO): NO